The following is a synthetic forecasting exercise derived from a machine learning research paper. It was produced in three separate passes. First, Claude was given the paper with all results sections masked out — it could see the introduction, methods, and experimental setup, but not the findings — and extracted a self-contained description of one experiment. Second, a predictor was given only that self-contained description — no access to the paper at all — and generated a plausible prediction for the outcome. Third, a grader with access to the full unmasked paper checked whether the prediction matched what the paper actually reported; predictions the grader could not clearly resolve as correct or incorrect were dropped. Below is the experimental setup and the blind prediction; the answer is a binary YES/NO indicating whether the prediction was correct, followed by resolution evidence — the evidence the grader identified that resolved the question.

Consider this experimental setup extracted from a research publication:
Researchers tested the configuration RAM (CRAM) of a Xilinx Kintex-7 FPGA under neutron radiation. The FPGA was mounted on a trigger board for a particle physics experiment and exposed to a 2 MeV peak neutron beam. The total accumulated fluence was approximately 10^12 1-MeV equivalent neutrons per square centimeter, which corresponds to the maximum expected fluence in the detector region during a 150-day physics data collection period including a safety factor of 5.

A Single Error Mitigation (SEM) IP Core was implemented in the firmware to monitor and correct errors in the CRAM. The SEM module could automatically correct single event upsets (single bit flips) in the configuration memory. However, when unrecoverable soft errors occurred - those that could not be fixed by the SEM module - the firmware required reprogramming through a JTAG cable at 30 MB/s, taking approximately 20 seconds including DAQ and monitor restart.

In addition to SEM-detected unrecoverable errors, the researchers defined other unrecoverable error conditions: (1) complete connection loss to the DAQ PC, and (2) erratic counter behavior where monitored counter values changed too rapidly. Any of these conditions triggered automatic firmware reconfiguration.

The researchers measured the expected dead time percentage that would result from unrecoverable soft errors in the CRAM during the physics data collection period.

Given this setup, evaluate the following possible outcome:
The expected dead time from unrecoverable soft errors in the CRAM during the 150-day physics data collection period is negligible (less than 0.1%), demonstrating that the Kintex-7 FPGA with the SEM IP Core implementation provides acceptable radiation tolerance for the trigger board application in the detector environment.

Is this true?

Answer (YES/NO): NO